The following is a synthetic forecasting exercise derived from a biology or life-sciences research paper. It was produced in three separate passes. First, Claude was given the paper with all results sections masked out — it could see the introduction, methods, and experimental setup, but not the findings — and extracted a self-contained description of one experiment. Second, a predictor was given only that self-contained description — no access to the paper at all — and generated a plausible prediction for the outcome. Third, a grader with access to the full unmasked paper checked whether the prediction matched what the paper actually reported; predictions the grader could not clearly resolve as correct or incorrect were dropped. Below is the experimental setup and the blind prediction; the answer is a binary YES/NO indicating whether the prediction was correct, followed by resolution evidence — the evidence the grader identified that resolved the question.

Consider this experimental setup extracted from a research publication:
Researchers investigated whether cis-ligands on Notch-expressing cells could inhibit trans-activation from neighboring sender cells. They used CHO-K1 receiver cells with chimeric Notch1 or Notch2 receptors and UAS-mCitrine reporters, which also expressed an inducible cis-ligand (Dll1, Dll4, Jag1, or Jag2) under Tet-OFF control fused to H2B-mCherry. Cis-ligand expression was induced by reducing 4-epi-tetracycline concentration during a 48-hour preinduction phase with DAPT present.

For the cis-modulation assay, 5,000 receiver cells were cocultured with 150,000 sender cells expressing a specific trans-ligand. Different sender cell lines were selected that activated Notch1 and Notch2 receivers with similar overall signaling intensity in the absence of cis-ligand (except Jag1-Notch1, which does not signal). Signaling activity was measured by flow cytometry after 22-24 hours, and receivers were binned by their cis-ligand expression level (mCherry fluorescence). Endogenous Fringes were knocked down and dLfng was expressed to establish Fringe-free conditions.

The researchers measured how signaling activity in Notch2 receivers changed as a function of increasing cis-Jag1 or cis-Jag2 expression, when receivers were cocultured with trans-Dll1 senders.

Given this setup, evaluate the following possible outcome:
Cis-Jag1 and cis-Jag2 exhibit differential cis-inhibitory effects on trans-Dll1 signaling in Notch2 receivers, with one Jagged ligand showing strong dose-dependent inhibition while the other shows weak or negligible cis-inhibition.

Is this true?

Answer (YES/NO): NO